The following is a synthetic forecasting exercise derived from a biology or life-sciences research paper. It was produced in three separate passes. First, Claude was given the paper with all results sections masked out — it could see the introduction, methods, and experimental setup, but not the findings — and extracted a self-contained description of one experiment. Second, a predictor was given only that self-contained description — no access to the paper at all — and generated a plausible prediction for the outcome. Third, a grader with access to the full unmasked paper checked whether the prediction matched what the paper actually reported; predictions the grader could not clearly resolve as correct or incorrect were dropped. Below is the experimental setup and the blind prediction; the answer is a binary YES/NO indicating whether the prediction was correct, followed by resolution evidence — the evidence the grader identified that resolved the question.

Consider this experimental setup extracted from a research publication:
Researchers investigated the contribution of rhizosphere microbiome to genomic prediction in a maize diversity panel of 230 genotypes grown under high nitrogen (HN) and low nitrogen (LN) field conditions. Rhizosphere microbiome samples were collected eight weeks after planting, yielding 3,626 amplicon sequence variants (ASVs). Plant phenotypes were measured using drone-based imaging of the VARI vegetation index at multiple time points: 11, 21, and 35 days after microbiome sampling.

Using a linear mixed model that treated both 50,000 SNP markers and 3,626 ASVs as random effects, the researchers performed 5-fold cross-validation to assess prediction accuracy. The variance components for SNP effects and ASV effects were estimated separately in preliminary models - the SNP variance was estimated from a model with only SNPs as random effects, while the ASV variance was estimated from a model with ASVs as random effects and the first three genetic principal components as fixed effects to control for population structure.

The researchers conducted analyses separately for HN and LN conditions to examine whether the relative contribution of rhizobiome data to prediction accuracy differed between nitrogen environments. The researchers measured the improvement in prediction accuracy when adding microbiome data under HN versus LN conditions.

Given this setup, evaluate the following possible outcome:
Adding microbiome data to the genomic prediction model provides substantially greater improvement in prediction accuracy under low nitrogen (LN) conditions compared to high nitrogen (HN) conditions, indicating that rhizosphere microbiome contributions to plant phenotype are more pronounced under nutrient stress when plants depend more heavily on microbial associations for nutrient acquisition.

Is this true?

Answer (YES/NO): YES